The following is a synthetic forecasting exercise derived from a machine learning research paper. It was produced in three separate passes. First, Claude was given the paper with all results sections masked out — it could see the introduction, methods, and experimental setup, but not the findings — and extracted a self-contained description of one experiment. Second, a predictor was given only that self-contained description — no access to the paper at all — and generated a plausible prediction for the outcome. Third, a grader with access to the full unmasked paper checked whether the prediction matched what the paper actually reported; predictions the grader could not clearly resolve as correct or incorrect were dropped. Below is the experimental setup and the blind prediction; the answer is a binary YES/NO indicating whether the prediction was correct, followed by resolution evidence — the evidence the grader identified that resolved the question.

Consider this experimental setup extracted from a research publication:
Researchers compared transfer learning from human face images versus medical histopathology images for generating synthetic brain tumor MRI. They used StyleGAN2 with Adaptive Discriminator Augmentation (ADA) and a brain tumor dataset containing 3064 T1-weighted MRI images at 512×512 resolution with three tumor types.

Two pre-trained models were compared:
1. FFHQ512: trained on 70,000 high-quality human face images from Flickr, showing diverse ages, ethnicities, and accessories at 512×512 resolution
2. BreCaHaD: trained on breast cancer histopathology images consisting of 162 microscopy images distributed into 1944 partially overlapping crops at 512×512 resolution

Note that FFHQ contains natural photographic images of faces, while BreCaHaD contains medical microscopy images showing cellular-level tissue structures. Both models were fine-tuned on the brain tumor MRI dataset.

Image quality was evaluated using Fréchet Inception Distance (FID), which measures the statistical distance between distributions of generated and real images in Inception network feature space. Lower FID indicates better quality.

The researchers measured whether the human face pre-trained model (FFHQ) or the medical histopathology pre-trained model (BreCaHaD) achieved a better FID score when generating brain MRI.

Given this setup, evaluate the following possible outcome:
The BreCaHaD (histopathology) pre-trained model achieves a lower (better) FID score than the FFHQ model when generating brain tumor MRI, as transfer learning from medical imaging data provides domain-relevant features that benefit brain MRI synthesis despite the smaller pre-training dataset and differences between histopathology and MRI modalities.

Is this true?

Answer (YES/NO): NO